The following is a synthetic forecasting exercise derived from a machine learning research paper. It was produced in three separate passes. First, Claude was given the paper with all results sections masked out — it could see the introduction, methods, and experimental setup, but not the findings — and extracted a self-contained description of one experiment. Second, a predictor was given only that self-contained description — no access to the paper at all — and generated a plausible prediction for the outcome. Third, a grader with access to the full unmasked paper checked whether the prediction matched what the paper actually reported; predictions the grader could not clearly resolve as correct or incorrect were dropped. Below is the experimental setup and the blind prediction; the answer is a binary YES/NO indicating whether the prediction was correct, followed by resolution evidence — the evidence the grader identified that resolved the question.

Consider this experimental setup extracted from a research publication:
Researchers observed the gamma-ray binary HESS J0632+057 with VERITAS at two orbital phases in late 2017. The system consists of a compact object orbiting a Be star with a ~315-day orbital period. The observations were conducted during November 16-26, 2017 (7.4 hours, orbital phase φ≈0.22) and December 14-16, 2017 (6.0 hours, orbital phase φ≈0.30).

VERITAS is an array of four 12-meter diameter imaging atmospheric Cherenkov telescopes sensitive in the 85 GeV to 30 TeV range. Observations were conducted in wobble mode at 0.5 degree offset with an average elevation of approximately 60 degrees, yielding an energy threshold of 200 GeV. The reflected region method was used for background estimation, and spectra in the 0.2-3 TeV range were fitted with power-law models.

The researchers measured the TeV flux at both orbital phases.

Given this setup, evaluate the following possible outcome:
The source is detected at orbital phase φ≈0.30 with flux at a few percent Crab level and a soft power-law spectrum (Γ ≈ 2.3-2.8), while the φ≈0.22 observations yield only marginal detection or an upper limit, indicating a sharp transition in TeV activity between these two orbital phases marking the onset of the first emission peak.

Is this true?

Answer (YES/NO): NO